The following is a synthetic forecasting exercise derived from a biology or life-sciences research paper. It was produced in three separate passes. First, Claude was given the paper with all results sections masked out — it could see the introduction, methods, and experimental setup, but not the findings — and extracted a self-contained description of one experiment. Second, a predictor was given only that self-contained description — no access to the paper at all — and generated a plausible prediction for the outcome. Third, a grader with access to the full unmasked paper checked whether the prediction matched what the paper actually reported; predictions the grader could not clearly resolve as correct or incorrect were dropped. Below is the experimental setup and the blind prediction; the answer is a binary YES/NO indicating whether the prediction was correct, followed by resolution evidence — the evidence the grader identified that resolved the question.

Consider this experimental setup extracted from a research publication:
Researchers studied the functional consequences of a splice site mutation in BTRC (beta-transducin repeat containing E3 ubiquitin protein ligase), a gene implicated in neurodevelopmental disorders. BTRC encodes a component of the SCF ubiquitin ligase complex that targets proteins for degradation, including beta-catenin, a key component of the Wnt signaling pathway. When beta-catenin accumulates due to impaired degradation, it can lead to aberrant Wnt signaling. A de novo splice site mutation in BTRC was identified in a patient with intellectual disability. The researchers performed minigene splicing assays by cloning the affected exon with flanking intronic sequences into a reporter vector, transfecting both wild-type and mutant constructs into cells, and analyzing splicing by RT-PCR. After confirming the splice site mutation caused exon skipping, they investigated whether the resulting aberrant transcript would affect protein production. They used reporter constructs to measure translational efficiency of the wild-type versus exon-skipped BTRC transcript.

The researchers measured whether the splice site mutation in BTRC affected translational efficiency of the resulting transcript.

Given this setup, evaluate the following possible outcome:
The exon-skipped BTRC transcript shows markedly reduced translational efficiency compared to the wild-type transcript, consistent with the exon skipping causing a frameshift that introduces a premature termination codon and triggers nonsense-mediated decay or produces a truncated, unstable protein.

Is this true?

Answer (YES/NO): NO